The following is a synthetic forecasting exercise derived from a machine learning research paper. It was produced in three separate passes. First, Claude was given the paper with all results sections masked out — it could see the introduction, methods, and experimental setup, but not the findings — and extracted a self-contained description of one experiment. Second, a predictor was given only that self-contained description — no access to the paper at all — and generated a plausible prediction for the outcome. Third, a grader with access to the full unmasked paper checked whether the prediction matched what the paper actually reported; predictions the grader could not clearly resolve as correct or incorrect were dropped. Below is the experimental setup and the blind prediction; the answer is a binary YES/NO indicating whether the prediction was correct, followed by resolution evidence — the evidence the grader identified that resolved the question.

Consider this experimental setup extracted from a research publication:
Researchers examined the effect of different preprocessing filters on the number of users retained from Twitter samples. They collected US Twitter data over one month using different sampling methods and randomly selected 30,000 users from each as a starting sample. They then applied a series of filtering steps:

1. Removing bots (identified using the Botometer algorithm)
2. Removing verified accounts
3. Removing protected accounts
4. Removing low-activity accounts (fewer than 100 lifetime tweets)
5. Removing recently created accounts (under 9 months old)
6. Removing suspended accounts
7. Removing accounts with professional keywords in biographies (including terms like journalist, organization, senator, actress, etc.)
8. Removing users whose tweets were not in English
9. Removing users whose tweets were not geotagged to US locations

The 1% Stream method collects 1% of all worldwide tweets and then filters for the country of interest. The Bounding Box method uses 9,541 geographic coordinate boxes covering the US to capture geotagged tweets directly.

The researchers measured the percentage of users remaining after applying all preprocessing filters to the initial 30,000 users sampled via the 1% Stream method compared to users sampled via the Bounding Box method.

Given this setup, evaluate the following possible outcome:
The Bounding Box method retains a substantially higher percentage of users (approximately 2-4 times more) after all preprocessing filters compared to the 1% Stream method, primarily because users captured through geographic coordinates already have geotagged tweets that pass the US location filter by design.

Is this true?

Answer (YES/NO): NO